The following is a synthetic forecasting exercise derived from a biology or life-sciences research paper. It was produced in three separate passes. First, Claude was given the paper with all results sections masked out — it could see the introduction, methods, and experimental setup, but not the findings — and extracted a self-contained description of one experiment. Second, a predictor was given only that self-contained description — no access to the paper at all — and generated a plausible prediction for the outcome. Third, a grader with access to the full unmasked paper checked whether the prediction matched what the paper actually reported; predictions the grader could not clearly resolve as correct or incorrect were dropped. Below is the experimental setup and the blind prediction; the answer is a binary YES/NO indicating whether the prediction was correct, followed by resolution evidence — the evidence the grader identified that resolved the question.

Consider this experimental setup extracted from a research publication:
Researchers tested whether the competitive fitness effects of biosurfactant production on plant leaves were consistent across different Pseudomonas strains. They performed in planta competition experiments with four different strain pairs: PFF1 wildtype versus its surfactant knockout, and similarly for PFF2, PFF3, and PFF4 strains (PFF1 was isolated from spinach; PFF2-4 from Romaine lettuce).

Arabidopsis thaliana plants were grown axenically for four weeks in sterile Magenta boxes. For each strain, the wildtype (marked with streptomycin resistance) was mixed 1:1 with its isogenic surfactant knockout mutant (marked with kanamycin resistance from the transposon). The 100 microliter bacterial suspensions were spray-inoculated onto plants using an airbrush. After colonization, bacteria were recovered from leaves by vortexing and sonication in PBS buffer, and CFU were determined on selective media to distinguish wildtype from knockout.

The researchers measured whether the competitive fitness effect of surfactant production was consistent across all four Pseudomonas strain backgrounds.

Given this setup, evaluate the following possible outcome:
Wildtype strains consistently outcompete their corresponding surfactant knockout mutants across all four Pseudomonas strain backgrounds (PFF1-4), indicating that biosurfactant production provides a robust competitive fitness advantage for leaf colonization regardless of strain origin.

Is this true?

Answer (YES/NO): NO